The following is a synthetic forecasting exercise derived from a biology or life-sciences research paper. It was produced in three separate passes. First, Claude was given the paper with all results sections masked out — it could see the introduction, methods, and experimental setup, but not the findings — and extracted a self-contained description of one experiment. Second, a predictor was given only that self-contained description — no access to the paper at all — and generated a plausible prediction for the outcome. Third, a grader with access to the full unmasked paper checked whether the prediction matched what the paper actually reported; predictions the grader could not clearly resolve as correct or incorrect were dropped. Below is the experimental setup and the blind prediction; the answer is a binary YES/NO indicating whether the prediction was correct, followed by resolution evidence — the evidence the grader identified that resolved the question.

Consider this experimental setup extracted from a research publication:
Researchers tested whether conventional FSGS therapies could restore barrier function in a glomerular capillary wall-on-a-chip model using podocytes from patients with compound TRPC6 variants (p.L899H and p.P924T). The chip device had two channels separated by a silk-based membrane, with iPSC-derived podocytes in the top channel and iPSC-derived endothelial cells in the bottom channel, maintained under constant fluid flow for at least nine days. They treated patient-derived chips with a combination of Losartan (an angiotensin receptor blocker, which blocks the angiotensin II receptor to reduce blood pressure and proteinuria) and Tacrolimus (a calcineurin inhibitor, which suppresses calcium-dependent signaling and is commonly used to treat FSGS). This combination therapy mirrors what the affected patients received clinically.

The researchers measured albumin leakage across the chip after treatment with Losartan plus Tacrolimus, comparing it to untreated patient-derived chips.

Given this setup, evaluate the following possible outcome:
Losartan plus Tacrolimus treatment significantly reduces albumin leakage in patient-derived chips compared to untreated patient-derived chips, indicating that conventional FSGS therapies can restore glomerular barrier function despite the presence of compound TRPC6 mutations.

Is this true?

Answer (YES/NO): NO